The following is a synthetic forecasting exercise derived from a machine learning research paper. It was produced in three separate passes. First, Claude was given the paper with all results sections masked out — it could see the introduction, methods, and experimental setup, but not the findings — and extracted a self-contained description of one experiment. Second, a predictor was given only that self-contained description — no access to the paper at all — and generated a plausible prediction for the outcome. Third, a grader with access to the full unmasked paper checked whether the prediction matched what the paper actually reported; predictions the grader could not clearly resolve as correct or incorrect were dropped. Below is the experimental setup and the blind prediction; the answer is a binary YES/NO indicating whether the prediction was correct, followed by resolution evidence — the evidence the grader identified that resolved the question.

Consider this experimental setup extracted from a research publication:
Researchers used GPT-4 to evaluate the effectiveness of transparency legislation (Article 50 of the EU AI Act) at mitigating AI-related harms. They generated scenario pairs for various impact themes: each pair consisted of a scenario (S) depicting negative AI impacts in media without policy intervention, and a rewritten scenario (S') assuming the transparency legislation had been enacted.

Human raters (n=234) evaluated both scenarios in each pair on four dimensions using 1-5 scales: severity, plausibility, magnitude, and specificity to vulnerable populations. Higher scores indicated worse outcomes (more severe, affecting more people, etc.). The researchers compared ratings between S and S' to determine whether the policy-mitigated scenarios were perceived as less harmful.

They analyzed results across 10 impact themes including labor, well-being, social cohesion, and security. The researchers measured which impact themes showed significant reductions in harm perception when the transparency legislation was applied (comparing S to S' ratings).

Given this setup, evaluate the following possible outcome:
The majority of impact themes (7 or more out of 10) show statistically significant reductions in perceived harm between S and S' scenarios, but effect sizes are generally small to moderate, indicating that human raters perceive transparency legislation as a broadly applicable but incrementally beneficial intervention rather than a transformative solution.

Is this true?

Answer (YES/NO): YES